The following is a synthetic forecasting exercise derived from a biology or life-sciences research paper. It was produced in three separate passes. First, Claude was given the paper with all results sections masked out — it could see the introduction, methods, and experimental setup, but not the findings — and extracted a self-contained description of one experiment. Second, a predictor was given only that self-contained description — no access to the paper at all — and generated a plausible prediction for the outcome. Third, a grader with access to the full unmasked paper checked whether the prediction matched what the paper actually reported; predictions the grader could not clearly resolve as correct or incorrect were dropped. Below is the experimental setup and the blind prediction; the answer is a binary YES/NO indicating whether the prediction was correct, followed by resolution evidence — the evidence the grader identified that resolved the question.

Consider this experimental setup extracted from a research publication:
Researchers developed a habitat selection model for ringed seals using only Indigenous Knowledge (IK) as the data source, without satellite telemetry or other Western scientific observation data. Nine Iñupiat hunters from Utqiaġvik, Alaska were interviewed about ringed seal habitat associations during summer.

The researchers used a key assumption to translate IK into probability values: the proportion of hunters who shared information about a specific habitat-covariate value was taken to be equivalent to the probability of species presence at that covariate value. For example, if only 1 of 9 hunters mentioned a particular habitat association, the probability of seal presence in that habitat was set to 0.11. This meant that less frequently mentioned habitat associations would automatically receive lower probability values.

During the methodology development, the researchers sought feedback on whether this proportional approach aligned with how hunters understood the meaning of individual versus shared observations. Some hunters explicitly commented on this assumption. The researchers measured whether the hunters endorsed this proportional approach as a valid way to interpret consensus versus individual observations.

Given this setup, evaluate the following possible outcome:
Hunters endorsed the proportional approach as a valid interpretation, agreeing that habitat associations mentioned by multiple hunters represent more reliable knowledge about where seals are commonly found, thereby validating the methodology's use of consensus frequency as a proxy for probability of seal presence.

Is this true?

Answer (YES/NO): NO